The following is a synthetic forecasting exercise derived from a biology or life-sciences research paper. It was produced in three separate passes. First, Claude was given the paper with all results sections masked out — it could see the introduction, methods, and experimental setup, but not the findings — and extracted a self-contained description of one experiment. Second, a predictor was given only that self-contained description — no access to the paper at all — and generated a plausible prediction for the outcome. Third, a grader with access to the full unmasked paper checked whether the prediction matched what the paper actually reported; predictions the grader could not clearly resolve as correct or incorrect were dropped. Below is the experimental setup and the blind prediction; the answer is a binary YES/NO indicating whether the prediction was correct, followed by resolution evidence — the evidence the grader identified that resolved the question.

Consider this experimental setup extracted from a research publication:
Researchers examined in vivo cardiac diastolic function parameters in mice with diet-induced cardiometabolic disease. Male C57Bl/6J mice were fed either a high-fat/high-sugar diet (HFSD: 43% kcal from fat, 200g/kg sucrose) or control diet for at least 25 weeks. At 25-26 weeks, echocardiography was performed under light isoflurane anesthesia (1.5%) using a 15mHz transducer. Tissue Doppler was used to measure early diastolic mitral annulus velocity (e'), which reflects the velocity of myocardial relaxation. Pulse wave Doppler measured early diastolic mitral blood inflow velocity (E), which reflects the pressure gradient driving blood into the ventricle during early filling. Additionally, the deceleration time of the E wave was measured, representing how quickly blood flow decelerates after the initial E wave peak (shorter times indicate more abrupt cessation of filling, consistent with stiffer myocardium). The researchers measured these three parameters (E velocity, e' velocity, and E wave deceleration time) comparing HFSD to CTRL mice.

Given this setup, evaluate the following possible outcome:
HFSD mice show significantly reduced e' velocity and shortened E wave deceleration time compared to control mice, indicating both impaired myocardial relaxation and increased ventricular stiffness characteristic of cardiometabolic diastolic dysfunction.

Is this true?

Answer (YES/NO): YES